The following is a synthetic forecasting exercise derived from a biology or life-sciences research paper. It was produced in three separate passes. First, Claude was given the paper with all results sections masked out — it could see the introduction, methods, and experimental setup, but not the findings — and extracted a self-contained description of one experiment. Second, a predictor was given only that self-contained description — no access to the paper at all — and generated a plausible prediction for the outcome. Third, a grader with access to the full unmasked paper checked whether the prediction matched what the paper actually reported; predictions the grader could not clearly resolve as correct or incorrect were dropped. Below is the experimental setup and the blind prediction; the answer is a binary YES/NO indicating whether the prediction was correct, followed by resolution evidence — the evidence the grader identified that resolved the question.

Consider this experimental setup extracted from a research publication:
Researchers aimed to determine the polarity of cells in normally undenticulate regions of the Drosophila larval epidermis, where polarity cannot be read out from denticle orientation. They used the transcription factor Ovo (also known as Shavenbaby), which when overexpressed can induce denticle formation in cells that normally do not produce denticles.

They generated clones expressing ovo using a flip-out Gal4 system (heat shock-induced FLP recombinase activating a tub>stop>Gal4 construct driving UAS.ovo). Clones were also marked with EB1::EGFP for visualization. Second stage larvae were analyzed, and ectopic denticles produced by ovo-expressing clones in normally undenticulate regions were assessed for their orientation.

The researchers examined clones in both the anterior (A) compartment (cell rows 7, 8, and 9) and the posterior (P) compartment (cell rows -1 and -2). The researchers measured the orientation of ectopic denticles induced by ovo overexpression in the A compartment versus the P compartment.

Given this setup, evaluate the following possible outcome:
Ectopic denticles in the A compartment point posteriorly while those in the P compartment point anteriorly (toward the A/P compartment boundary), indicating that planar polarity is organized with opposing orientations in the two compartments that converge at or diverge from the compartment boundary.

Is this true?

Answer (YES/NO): NO